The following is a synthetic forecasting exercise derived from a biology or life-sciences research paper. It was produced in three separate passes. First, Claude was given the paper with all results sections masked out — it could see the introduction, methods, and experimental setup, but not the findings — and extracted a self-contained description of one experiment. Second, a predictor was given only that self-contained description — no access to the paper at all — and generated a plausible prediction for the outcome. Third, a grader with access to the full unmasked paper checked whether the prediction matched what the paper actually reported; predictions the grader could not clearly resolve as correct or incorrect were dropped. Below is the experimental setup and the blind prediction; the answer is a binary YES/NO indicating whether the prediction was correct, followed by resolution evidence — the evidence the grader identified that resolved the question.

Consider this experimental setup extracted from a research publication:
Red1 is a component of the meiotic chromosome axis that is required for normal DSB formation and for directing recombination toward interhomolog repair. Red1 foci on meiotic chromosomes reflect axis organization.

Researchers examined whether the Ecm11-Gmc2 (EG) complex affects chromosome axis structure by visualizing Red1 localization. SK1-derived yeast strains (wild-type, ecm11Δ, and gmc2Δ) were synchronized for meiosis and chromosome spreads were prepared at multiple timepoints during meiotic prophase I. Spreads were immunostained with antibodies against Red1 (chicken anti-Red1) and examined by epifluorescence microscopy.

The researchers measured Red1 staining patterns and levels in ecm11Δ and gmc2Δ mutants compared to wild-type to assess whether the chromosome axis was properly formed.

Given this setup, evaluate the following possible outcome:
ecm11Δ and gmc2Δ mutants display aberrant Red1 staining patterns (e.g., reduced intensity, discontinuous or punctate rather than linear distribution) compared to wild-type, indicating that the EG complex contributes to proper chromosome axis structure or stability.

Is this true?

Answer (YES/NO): NO